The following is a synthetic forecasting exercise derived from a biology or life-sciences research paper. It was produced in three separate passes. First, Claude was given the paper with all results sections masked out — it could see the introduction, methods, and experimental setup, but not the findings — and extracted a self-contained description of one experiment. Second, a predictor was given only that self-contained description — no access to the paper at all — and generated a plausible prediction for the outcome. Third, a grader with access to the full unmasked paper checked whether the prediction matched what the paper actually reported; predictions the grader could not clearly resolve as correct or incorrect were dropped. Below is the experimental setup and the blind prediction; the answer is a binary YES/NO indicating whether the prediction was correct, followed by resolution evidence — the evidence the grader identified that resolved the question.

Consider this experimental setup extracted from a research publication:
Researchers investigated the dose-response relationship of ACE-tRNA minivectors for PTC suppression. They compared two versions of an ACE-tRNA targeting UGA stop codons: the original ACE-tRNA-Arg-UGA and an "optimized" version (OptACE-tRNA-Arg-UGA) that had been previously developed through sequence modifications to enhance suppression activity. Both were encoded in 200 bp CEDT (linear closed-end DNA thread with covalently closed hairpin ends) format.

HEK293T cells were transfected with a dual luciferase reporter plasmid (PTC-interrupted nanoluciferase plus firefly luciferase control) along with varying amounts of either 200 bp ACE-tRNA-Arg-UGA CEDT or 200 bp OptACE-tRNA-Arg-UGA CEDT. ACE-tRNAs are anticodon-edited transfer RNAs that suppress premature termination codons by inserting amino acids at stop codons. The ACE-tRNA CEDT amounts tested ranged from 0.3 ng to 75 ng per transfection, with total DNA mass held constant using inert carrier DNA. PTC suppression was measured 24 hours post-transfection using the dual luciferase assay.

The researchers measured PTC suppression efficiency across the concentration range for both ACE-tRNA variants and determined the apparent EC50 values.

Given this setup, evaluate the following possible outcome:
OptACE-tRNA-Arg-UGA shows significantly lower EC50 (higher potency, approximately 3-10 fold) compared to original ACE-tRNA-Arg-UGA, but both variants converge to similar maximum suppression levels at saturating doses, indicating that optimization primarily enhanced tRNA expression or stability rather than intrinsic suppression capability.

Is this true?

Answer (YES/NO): NO